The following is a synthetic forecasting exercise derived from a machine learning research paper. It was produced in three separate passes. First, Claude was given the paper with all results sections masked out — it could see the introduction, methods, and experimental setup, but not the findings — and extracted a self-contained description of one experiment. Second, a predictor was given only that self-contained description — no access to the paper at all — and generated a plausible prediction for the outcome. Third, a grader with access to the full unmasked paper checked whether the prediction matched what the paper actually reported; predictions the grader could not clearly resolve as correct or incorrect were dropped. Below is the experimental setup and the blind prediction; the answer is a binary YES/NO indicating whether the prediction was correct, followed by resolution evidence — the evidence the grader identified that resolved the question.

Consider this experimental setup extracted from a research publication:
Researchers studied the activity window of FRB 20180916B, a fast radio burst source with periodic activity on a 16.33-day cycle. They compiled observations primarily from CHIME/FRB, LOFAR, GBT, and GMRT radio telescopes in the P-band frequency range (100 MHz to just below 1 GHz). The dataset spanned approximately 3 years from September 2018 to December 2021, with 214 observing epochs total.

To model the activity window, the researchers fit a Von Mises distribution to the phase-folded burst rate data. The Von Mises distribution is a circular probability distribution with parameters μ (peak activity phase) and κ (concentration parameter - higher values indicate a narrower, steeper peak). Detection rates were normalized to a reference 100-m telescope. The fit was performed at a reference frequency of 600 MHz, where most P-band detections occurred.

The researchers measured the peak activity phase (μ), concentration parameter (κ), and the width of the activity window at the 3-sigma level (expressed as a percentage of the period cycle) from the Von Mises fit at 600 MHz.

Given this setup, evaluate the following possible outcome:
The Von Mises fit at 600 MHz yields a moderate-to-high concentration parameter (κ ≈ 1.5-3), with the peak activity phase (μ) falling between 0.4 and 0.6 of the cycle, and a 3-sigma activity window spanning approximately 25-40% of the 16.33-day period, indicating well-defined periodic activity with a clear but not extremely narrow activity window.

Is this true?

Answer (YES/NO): NO